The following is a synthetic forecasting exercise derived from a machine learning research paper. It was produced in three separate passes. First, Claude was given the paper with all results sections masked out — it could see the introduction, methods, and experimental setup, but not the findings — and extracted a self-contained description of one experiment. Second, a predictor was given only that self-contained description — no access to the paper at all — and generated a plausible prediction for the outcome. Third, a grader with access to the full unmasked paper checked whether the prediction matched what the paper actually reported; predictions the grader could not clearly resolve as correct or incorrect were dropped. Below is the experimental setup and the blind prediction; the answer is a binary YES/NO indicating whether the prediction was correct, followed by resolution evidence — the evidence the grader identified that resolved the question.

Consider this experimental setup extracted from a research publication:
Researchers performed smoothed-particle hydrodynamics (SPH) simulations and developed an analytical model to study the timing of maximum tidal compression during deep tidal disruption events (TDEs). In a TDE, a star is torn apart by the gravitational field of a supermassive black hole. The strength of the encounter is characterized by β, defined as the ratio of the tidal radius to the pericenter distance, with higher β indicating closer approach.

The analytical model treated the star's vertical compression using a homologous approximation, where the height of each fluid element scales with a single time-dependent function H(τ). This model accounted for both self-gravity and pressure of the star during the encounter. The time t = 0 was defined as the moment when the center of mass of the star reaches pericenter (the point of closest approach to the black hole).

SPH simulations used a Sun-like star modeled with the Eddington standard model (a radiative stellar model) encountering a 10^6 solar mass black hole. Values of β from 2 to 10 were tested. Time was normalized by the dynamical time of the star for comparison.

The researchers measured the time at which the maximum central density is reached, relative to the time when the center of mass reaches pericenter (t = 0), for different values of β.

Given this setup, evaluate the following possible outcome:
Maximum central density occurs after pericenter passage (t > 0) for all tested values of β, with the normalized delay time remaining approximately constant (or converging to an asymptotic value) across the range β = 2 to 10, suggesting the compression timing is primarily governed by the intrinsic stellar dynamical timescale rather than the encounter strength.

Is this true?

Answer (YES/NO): NO